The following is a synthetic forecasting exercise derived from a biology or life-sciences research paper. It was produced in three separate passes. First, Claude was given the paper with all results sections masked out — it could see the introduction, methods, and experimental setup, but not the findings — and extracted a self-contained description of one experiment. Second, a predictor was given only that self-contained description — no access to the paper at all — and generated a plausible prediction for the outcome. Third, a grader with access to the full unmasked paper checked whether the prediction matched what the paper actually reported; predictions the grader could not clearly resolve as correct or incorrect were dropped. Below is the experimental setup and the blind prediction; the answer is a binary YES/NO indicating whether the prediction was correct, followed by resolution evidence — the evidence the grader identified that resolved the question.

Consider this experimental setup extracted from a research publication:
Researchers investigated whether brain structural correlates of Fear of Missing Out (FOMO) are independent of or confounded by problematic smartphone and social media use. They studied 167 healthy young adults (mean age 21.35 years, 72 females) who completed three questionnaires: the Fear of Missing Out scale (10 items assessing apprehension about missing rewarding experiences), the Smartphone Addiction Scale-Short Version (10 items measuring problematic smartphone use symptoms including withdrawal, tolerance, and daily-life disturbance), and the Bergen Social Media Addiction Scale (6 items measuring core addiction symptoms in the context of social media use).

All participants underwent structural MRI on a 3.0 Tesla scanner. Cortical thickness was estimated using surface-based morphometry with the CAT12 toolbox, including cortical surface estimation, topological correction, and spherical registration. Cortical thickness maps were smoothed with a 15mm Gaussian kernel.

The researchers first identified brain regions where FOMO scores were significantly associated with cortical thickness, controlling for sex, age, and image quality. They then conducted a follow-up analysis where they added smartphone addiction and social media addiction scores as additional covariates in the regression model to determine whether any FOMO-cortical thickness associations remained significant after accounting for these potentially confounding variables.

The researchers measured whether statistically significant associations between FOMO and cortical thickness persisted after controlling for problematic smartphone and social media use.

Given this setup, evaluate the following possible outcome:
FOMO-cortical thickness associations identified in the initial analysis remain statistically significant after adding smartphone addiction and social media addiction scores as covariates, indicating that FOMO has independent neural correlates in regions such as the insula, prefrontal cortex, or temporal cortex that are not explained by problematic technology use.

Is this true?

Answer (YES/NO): NO